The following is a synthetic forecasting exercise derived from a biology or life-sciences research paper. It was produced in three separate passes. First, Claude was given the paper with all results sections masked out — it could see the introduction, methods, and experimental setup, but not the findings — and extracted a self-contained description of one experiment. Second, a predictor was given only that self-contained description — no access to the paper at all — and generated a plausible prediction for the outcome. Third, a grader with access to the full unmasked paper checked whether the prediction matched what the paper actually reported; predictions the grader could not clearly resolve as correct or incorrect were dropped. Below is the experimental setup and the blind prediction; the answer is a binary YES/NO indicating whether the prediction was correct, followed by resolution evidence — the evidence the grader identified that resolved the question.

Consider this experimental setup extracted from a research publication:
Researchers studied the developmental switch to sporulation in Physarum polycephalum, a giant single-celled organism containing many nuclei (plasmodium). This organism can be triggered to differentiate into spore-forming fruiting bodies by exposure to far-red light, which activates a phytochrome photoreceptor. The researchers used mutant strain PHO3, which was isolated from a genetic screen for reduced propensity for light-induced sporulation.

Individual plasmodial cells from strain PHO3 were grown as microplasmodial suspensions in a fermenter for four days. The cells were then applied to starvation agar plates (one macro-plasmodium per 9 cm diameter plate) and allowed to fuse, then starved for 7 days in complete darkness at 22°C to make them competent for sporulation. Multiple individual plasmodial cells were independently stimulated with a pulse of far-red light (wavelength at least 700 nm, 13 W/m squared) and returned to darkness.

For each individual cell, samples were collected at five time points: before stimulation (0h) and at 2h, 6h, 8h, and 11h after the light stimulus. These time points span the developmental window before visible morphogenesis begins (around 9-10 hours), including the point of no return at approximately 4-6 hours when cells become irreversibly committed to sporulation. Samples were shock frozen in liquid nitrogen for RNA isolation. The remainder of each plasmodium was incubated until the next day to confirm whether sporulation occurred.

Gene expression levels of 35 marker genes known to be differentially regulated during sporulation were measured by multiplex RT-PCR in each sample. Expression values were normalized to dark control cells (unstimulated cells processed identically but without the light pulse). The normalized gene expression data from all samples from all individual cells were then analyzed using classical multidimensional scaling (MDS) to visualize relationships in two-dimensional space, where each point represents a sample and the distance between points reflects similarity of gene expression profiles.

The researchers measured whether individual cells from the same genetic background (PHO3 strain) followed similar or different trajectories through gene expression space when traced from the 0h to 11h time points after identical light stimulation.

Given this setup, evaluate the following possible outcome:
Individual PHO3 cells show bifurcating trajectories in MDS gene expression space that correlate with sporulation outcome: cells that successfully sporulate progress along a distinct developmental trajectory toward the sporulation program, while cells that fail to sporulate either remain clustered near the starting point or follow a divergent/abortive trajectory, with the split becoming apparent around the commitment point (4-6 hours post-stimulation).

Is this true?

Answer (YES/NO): YES